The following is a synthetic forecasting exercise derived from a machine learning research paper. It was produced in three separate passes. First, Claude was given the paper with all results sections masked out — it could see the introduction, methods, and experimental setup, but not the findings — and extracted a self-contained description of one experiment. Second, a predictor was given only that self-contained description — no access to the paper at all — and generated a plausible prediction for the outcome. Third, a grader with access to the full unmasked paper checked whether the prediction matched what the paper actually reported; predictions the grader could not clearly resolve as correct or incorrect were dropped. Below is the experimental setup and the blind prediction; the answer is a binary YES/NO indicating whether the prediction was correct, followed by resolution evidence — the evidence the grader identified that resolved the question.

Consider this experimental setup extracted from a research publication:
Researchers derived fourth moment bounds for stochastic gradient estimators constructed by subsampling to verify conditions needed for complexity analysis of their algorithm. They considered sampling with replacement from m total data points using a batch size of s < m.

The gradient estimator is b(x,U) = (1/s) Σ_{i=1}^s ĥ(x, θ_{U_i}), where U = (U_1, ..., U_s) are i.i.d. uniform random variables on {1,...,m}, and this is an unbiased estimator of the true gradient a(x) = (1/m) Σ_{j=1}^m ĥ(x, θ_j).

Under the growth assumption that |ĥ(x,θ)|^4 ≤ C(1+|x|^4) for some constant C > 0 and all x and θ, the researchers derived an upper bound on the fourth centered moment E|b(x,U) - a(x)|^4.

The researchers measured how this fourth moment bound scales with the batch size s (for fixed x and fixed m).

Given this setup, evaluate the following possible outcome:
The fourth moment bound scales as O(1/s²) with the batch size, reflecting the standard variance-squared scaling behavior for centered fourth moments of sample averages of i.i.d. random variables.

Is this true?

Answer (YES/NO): YES